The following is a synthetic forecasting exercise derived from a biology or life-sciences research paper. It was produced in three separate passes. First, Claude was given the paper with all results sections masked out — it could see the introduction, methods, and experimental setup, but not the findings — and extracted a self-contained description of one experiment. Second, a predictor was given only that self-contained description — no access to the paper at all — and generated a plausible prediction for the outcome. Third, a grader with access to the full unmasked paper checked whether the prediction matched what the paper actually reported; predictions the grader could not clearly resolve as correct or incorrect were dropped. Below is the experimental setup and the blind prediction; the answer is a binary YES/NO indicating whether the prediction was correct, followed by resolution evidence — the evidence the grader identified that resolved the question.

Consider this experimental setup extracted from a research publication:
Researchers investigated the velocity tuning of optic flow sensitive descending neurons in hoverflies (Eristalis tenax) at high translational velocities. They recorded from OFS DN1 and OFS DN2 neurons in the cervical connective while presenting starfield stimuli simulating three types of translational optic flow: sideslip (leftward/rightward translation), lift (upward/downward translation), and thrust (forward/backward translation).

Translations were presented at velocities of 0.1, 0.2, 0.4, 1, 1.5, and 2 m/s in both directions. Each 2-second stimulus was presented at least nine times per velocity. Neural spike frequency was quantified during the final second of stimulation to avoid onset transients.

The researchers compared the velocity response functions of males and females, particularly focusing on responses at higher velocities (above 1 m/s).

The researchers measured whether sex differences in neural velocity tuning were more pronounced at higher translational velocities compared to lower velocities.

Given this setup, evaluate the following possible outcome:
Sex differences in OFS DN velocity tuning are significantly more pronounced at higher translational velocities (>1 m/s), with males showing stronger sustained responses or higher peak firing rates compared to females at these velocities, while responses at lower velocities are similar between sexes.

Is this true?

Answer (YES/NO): NO